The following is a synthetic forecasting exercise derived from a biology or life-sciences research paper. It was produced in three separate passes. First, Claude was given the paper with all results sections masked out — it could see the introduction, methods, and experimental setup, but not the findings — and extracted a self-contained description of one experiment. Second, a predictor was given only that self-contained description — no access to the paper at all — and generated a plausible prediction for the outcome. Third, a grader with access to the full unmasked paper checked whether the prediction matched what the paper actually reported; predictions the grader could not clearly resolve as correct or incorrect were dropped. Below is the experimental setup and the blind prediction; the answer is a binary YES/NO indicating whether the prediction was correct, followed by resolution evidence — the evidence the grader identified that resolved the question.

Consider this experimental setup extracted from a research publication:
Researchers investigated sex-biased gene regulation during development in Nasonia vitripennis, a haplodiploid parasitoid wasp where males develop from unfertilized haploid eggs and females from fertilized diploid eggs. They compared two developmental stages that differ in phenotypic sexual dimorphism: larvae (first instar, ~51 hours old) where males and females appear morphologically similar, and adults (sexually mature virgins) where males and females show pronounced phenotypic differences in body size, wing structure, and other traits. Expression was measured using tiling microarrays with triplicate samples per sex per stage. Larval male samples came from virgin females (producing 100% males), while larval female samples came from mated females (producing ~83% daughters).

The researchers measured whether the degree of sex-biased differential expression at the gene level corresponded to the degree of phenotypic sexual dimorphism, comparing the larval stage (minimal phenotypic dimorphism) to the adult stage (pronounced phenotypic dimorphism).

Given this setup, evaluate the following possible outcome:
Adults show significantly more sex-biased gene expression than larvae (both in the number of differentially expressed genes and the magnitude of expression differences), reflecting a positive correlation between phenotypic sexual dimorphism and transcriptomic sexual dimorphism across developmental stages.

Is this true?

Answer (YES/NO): YES